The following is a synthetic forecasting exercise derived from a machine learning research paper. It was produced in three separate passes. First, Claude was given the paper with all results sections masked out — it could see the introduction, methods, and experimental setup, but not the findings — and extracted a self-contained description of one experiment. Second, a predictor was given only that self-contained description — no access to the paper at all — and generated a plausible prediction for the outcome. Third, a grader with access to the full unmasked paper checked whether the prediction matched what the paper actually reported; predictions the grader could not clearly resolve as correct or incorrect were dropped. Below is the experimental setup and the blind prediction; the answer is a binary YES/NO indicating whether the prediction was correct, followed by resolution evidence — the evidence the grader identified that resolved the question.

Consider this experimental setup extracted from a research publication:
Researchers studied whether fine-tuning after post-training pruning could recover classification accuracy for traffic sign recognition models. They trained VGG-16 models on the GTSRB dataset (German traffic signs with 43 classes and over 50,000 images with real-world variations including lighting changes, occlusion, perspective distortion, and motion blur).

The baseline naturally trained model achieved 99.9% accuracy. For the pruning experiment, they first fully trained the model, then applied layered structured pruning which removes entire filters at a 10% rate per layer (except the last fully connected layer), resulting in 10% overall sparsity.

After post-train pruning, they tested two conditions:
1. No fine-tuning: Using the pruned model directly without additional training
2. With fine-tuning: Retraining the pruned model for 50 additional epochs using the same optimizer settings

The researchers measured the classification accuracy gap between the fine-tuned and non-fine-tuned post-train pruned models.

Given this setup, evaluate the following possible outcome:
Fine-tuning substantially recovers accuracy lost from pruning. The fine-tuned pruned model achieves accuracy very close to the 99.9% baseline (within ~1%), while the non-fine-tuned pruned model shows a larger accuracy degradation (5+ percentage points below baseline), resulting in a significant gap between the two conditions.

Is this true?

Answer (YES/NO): NO